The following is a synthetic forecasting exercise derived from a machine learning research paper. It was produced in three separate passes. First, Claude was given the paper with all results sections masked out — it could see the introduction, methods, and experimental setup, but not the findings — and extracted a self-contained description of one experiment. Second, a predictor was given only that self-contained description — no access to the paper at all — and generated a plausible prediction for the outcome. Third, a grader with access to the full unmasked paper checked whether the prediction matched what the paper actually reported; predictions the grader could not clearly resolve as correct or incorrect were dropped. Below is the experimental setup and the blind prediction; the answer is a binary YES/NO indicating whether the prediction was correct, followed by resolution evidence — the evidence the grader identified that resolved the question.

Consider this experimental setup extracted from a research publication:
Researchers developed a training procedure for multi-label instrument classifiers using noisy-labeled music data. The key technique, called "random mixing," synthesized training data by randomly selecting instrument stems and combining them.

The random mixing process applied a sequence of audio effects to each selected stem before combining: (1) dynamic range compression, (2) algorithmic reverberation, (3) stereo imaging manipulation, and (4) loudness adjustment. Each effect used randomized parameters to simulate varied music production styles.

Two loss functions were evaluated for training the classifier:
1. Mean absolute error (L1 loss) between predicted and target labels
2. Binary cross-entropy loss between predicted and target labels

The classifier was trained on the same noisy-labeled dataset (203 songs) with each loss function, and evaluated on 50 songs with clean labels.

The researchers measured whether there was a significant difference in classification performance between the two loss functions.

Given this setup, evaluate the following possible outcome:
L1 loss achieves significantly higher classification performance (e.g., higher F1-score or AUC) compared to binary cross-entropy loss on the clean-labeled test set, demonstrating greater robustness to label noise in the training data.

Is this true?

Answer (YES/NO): NO